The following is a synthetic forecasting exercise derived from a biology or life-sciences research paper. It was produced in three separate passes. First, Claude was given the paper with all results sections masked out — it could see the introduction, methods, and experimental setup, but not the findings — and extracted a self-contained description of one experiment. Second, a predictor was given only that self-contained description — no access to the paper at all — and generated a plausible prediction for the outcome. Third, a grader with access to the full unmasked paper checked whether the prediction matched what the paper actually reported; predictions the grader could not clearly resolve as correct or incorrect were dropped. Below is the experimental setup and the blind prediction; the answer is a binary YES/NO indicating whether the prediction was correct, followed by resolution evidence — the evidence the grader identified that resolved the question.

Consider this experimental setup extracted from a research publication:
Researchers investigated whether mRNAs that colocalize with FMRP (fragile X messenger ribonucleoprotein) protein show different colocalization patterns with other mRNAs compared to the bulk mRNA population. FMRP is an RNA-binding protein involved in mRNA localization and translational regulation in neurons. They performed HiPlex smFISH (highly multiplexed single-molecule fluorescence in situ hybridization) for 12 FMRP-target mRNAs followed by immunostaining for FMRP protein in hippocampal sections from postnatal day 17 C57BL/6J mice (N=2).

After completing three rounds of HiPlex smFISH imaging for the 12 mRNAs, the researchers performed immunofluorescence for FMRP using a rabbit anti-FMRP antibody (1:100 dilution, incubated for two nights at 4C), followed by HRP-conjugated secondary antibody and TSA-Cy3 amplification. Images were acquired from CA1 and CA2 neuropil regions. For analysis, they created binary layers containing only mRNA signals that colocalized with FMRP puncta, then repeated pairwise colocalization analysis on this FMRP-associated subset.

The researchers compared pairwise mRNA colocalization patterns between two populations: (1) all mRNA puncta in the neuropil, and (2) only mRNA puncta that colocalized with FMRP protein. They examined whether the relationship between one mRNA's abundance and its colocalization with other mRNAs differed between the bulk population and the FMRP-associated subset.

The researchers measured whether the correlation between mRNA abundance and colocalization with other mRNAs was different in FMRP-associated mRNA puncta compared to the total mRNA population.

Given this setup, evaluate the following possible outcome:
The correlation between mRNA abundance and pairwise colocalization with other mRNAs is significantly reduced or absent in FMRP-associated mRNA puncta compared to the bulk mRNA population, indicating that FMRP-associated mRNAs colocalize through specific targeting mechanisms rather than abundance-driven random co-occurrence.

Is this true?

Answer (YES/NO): NO